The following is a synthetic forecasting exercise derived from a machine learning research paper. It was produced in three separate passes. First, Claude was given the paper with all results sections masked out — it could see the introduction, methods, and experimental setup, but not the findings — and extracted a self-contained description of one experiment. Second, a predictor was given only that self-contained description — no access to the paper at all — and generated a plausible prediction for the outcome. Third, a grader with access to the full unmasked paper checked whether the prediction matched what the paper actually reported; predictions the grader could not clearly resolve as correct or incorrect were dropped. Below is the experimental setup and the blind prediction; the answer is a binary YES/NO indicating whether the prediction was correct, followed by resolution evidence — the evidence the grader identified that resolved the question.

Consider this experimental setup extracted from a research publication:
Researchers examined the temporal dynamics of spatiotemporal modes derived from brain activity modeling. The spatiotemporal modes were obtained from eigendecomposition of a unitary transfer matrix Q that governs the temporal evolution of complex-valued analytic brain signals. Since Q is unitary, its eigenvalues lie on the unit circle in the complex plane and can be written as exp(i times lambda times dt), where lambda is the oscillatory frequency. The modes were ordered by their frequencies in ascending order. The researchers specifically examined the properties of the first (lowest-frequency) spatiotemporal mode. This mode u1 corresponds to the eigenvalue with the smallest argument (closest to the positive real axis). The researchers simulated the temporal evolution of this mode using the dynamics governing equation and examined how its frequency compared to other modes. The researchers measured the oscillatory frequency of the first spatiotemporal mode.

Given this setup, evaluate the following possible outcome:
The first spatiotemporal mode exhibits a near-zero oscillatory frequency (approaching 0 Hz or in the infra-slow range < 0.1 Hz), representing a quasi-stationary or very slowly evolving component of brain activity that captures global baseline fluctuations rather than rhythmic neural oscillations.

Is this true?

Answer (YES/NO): YES